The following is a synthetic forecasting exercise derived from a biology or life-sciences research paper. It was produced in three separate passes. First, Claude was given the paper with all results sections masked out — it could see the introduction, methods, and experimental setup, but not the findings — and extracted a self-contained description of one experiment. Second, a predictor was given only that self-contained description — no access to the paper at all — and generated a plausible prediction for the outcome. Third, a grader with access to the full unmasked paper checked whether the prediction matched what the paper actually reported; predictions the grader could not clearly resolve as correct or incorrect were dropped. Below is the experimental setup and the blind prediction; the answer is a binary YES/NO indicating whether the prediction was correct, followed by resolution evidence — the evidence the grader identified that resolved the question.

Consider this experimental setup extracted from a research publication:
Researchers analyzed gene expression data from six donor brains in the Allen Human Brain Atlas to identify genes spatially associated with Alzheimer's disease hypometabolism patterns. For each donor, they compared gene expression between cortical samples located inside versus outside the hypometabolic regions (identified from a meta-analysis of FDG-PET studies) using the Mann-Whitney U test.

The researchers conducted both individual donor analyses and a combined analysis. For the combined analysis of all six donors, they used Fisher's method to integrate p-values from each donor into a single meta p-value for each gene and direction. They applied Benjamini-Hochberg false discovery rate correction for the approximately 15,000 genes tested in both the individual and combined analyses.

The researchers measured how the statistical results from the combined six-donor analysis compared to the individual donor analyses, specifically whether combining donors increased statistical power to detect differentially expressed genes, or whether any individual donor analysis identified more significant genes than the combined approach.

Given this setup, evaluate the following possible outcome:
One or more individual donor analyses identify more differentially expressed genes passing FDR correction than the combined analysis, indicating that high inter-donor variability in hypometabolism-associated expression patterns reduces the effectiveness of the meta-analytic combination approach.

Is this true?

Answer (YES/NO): YES